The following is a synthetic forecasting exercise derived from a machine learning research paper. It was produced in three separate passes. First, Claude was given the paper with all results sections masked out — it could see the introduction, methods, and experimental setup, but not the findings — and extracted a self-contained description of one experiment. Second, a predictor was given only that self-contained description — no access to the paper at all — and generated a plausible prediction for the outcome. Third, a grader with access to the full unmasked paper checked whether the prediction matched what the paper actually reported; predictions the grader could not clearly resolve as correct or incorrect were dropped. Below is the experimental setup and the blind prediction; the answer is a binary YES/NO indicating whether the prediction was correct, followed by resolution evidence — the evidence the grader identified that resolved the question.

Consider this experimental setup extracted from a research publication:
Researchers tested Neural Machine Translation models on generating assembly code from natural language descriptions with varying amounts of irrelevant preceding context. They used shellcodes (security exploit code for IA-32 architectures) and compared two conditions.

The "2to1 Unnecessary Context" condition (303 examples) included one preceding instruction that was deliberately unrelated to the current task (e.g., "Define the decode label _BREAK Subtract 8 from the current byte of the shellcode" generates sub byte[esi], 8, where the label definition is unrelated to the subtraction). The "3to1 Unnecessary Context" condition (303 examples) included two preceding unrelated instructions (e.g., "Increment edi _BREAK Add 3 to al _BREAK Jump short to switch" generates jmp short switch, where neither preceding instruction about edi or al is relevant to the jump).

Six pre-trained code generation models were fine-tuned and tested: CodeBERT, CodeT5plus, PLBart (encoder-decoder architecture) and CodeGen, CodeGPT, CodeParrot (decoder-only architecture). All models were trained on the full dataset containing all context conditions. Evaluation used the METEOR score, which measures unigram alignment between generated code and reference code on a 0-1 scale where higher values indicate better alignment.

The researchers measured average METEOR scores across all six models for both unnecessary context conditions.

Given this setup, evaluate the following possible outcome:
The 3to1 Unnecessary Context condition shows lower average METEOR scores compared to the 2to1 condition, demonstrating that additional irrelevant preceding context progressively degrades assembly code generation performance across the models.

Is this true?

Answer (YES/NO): YES